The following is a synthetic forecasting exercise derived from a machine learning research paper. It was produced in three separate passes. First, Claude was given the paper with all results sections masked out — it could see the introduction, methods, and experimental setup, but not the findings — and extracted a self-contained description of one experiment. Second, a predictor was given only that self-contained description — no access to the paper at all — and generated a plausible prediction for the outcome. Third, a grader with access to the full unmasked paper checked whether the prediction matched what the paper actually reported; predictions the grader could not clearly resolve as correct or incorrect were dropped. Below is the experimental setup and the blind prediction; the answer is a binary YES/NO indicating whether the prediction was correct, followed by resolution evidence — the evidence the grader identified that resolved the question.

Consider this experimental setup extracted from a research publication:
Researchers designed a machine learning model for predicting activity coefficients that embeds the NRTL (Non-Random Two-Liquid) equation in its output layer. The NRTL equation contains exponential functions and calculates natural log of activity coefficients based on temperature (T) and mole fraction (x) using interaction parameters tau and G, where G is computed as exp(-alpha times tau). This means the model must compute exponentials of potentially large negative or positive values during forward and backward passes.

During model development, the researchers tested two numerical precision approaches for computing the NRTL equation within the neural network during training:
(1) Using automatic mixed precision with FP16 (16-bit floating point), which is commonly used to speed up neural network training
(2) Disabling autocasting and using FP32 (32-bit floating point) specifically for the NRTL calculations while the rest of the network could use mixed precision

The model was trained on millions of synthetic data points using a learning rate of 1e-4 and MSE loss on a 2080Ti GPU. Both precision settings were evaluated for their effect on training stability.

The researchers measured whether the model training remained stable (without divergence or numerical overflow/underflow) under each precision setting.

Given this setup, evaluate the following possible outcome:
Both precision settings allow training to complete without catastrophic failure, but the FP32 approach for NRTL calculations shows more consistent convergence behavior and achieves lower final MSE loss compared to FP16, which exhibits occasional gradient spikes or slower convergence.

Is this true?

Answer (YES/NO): NO